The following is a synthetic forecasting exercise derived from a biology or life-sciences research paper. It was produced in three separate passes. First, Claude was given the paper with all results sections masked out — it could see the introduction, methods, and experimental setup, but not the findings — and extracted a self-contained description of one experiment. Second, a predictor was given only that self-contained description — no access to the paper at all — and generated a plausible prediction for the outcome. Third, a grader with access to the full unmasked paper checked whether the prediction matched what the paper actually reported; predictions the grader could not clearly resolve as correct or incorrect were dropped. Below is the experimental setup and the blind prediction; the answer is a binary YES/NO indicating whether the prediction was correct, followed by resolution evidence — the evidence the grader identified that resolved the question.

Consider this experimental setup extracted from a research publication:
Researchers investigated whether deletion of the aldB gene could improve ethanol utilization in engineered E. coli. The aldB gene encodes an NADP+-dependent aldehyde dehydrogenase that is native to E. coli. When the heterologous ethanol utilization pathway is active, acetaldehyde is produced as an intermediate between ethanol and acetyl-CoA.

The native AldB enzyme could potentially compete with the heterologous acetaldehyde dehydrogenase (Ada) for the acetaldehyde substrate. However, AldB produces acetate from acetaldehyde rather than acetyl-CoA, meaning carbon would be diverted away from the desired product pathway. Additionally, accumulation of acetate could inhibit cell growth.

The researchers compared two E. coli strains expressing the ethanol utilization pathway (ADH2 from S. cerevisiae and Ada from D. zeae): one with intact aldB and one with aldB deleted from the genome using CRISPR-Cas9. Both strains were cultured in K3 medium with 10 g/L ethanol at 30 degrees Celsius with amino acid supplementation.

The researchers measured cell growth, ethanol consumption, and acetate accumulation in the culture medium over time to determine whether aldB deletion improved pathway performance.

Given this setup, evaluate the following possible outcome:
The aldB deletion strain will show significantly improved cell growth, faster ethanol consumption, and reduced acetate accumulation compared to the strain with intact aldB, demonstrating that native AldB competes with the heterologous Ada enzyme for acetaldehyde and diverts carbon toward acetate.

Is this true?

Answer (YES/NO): NO